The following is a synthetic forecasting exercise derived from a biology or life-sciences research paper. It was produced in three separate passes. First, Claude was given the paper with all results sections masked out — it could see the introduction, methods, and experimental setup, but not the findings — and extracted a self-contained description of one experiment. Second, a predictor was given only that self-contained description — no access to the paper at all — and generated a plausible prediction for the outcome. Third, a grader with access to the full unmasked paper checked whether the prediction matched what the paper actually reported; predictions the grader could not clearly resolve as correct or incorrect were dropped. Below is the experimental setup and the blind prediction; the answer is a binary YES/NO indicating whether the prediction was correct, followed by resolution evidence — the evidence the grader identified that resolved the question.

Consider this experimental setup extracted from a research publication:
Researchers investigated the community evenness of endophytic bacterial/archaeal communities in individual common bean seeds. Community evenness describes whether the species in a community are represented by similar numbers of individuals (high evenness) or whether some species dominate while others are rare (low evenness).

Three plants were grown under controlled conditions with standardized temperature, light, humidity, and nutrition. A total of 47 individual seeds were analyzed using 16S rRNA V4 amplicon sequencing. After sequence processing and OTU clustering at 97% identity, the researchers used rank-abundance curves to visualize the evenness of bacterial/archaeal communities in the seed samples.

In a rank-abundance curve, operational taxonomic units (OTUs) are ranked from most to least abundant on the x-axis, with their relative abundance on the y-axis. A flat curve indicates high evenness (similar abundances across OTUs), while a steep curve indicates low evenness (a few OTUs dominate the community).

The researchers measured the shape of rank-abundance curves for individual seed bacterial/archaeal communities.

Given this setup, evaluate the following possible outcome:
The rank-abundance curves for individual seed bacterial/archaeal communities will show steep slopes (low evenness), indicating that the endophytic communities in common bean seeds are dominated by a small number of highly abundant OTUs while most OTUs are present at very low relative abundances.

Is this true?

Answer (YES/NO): YES